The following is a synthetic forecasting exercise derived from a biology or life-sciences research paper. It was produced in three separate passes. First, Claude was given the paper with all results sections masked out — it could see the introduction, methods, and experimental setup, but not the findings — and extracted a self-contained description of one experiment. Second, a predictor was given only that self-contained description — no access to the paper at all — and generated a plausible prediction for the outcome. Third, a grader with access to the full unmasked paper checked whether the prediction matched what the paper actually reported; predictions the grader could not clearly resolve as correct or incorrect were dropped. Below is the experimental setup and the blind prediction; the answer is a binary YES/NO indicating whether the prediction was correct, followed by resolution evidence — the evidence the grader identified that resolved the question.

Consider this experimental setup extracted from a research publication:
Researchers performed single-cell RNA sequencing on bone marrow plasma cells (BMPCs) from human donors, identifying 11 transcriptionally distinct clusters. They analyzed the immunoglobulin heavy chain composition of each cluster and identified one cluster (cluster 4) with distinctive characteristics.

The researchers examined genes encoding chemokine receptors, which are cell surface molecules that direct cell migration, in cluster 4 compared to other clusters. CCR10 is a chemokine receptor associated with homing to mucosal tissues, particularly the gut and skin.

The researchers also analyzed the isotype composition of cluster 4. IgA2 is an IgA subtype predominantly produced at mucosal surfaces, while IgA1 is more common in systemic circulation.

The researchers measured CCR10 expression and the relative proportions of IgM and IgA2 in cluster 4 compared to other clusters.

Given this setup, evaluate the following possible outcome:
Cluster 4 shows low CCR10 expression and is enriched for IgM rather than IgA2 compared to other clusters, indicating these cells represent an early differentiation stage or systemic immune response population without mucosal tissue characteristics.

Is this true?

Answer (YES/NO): NO